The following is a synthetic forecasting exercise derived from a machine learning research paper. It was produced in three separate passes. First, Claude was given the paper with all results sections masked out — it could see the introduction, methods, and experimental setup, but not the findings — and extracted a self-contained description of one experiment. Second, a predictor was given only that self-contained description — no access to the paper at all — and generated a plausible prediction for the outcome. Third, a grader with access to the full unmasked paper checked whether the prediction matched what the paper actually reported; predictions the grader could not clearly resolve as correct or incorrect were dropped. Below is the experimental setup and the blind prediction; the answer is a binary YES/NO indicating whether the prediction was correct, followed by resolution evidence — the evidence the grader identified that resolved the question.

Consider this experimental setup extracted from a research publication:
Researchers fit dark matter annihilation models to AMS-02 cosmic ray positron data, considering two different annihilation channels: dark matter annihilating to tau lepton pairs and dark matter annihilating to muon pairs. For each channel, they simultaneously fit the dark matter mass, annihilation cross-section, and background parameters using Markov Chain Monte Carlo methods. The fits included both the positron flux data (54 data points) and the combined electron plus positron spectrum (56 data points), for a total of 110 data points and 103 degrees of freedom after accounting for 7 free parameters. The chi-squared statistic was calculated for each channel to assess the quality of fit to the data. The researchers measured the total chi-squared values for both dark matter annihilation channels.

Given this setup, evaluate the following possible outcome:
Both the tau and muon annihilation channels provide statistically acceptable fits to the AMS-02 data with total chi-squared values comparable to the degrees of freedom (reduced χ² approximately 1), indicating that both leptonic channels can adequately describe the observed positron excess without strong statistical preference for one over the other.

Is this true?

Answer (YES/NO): YES